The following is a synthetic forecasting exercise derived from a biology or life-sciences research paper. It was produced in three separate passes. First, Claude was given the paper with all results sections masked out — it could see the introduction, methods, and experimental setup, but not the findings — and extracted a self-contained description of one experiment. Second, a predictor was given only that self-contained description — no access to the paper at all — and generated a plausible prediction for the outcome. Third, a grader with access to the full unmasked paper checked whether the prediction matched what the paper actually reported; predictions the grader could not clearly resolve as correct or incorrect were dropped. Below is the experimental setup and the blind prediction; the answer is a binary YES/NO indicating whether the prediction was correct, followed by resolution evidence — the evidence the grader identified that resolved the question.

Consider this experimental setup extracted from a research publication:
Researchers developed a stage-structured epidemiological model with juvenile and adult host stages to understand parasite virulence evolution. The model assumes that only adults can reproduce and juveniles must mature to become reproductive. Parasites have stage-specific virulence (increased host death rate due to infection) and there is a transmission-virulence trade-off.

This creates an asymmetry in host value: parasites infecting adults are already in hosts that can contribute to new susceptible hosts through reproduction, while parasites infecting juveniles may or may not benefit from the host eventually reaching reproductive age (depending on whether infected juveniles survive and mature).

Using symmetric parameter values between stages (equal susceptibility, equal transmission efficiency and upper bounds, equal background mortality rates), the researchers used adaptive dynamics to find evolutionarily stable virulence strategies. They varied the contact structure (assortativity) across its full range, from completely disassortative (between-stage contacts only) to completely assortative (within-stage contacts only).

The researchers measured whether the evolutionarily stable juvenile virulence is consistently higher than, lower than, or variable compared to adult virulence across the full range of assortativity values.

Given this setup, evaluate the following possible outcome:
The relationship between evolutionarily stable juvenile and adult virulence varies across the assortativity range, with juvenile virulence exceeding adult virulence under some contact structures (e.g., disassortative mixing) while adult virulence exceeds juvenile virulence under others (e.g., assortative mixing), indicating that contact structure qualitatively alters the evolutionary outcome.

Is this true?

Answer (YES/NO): NO